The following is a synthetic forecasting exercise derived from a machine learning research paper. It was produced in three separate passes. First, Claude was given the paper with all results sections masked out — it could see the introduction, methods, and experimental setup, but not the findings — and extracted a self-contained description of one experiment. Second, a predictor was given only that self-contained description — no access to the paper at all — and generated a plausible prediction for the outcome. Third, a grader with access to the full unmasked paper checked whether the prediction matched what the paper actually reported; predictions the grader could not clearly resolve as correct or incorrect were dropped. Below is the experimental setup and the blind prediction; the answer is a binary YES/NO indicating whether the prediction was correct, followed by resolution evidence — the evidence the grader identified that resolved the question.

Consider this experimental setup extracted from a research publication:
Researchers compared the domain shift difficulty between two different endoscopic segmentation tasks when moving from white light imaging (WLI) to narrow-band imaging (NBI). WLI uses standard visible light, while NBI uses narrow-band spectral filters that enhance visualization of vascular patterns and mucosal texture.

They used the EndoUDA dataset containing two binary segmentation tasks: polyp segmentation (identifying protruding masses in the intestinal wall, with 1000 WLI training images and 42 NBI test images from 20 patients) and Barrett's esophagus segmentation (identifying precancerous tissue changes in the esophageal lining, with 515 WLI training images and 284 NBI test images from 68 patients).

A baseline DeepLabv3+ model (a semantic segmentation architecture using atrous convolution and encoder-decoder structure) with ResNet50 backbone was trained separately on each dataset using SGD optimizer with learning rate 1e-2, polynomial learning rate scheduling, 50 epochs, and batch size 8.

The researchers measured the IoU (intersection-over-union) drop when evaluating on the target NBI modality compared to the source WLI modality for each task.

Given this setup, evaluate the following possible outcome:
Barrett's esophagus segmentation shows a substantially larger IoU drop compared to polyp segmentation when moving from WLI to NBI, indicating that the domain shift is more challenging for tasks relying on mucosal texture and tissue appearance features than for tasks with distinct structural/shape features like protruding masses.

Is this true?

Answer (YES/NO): YES